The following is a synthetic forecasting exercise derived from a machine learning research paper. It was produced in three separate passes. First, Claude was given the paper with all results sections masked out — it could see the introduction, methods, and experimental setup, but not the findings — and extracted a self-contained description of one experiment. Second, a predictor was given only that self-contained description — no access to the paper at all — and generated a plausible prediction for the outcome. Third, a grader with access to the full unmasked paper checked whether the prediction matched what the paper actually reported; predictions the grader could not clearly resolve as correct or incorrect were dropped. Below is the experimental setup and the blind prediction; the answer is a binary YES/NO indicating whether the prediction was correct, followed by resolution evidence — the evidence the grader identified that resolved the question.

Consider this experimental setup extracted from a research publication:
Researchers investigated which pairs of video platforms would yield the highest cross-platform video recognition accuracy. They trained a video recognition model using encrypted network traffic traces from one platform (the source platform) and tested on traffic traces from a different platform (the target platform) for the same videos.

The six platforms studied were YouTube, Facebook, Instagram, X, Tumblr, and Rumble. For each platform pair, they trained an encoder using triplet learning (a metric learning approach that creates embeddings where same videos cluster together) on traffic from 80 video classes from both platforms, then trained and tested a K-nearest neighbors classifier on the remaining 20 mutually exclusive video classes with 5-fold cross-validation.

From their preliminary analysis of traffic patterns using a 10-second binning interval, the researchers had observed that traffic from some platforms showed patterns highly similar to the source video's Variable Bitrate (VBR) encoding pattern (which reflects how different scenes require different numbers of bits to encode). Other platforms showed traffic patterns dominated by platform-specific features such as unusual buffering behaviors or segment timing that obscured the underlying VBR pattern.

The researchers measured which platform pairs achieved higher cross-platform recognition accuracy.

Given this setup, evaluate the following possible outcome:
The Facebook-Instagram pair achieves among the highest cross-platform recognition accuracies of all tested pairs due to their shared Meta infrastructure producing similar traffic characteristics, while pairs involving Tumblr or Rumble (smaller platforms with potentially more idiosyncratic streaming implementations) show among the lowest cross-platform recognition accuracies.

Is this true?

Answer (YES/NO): NO